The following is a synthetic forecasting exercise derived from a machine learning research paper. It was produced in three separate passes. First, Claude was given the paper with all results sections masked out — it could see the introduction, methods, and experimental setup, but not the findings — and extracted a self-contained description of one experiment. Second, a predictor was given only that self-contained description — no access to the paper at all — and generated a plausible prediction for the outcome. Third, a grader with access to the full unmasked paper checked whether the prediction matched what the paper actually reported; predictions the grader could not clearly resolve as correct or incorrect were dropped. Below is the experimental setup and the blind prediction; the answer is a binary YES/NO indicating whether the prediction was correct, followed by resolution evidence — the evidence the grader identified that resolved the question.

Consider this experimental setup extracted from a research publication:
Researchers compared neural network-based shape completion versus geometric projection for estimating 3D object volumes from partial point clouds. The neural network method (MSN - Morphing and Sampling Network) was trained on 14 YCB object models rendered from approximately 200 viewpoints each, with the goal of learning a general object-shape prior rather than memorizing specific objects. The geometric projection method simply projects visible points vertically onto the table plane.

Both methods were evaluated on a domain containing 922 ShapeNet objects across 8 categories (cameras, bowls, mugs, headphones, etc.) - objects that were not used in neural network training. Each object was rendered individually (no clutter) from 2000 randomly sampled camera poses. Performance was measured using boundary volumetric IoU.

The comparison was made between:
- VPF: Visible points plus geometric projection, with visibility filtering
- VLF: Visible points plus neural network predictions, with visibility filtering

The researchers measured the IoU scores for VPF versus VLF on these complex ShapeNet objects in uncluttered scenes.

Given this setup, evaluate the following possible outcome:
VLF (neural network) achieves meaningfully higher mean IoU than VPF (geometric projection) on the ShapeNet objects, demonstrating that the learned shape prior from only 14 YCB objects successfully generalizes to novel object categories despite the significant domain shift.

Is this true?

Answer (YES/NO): NO